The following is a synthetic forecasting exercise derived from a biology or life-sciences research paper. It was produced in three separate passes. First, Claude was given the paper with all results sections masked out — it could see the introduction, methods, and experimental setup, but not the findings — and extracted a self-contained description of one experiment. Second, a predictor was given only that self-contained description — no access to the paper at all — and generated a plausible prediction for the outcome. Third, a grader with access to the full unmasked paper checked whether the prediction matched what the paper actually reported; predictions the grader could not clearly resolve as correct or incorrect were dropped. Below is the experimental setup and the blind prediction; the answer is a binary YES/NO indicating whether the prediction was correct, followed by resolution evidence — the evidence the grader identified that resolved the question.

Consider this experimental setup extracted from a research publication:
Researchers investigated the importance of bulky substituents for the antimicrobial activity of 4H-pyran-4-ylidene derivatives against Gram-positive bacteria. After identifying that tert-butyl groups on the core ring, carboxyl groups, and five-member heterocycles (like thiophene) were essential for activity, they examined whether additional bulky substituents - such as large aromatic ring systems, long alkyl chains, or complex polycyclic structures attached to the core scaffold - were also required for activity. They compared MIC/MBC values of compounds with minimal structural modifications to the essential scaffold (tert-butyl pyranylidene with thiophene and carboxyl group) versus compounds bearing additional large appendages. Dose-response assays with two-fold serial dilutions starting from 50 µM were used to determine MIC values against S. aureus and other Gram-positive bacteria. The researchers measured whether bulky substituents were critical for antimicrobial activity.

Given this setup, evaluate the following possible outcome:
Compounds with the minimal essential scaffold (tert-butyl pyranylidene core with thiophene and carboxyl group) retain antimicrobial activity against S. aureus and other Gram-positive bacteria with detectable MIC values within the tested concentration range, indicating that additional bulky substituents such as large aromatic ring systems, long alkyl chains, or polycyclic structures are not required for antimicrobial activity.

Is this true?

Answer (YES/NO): YES